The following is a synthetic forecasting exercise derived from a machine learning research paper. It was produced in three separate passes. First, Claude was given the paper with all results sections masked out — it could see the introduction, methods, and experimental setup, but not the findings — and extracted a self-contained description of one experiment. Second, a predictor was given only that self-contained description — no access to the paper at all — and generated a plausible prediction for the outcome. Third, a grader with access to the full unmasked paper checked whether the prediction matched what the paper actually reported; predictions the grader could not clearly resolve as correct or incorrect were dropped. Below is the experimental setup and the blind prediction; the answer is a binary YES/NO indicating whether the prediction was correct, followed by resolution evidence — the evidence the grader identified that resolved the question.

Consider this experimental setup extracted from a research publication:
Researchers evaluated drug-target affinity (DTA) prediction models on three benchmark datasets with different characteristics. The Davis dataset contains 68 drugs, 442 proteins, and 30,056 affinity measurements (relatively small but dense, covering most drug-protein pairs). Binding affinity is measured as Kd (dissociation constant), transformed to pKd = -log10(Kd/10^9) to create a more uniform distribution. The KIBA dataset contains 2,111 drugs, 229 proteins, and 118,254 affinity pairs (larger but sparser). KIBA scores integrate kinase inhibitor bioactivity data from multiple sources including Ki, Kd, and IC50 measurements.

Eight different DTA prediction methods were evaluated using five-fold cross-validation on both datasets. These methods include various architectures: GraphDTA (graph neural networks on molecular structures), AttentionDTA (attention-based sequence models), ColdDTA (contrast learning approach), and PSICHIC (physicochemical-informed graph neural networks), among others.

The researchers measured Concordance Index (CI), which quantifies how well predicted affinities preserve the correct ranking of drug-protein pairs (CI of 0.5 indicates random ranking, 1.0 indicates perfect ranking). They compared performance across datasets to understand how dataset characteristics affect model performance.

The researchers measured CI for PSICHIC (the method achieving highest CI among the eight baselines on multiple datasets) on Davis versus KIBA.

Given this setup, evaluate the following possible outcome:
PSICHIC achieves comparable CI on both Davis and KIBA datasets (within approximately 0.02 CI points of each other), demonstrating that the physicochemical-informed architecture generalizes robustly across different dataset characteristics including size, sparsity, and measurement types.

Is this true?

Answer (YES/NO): YES